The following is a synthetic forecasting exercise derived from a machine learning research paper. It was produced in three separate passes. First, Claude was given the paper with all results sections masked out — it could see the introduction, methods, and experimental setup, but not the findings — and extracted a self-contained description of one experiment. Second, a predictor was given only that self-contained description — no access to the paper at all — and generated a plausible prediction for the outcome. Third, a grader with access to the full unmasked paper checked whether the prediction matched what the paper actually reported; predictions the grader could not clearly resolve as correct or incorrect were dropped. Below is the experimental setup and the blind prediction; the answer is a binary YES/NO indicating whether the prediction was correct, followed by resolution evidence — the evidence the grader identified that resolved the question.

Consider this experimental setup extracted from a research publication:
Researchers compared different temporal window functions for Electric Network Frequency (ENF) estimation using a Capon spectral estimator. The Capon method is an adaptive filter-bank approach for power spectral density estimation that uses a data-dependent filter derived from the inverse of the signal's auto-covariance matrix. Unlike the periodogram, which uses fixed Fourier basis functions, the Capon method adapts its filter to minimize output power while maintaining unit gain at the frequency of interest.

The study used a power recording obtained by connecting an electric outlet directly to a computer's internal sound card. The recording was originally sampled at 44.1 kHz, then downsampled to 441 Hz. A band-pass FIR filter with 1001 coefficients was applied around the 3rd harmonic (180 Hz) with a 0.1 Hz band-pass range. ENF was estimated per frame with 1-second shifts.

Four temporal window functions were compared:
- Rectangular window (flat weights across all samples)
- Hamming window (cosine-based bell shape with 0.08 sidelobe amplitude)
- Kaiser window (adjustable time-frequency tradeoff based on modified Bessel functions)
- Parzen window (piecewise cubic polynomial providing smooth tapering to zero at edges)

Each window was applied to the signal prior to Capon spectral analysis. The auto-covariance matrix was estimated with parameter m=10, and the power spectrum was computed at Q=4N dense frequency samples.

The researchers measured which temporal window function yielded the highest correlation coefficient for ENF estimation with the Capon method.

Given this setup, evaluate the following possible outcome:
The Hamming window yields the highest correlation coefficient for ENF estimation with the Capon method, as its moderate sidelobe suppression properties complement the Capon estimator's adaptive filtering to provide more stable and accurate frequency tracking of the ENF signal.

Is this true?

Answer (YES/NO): NO